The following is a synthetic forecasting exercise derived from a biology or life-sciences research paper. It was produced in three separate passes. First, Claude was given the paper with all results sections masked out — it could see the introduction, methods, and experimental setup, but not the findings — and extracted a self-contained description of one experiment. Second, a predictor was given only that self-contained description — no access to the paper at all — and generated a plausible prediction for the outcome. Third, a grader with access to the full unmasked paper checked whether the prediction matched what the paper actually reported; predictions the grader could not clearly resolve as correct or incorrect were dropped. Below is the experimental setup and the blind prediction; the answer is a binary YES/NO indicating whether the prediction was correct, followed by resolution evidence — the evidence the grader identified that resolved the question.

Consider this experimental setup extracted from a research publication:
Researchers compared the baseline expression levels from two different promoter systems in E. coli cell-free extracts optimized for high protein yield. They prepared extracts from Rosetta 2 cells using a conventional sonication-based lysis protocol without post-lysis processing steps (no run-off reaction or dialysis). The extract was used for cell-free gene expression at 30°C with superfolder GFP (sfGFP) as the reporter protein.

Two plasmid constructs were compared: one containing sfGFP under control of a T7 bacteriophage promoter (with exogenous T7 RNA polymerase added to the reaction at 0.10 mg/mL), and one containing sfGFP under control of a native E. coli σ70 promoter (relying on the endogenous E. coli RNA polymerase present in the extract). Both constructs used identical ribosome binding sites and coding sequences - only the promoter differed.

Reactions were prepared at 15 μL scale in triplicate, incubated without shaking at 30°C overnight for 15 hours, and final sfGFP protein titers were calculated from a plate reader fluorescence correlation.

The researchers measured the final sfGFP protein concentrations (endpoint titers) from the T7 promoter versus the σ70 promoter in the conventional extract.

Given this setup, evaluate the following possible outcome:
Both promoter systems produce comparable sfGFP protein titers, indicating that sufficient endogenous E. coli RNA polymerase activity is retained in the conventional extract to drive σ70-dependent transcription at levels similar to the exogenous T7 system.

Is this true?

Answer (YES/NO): NO